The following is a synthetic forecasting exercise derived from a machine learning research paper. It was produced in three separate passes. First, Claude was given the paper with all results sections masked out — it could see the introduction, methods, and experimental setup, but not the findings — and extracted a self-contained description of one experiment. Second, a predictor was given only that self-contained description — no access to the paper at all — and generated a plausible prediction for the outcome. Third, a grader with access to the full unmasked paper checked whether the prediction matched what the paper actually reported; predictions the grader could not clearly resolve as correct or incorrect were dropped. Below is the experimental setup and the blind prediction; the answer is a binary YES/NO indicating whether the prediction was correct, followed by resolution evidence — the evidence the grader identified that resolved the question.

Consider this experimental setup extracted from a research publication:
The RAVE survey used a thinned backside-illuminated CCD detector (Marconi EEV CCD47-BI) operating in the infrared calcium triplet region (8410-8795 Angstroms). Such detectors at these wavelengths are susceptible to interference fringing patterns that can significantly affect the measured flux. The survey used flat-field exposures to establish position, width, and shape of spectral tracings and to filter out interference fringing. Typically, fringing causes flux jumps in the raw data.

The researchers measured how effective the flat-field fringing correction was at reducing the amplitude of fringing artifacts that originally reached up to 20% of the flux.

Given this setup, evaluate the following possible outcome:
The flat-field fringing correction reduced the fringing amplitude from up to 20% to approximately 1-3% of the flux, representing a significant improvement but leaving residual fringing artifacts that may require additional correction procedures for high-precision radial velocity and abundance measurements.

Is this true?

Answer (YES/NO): NO